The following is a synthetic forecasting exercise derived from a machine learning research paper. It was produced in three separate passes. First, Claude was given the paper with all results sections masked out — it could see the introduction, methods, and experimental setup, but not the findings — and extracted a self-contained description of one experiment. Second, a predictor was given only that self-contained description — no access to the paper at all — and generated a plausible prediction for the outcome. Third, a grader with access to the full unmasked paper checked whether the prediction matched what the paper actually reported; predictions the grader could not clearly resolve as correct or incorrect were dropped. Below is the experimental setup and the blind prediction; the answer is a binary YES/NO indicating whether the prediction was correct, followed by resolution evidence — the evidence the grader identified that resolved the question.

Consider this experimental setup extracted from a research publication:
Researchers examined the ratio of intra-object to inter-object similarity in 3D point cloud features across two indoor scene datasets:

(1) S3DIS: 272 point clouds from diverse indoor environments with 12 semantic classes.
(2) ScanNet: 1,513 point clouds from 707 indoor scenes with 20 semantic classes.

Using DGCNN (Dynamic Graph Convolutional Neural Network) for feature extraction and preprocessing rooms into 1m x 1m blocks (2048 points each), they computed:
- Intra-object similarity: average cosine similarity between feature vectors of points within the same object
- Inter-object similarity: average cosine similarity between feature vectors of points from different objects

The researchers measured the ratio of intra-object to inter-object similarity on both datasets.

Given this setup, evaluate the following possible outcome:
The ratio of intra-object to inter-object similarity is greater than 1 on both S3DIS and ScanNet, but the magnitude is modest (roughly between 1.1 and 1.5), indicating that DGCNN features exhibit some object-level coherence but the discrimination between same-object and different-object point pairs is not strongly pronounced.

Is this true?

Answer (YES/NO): NO